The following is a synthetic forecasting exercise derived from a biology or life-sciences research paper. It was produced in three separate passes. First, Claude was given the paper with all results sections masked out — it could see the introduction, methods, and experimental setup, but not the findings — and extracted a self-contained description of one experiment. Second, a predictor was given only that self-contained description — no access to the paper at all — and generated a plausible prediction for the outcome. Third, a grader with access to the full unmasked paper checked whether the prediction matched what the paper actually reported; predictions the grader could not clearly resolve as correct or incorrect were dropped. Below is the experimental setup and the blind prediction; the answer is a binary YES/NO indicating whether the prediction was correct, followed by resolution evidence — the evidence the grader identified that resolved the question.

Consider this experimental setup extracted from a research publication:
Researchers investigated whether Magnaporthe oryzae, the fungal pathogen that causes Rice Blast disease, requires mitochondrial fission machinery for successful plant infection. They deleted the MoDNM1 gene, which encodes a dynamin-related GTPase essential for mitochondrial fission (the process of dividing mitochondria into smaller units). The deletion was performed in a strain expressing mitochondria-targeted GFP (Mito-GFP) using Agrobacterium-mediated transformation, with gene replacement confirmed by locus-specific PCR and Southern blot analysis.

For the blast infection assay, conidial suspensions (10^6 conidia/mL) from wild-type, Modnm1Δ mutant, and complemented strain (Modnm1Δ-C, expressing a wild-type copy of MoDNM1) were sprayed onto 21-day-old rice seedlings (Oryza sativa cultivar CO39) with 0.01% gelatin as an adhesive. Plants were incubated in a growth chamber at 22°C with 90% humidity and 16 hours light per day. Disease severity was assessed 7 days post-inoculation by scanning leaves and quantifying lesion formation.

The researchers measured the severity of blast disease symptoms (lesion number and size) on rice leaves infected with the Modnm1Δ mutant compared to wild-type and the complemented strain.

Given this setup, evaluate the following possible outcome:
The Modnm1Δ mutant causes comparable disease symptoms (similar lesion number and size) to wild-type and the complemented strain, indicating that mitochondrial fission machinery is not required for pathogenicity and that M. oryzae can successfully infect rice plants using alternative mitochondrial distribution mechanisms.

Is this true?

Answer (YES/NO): NO